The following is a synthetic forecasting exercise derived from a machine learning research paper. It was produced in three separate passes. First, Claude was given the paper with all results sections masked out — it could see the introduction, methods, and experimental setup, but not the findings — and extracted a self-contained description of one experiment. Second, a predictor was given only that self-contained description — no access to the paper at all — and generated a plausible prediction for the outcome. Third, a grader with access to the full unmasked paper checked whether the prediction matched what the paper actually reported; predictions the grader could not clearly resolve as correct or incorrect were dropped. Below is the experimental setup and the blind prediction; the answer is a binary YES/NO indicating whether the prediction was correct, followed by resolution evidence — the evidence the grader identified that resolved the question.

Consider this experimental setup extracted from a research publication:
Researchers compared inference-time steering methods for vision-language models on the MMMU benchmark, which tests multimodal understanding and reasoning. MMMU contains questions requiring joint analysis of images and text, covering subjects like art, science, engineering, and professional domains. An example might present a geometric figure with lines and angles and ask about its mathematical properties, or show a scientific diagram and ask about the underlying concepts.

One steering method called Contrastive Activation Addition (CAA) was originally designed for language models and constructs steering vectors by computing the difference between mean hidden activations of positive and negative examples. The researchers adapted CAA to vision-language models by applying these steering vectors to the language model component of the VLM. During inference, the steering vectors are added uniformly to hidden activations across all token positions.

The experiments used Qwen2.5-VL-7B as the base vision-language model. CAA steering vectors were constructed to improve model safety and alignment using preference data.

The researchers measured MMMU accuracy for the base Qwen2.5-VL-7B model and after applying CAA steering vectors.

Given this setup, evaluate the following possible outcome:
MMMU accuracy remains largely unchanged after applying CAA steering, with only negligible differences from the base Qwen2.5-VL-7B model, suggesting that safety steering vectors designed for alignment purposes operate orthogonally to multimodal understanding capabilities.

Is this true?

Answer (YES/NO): NO